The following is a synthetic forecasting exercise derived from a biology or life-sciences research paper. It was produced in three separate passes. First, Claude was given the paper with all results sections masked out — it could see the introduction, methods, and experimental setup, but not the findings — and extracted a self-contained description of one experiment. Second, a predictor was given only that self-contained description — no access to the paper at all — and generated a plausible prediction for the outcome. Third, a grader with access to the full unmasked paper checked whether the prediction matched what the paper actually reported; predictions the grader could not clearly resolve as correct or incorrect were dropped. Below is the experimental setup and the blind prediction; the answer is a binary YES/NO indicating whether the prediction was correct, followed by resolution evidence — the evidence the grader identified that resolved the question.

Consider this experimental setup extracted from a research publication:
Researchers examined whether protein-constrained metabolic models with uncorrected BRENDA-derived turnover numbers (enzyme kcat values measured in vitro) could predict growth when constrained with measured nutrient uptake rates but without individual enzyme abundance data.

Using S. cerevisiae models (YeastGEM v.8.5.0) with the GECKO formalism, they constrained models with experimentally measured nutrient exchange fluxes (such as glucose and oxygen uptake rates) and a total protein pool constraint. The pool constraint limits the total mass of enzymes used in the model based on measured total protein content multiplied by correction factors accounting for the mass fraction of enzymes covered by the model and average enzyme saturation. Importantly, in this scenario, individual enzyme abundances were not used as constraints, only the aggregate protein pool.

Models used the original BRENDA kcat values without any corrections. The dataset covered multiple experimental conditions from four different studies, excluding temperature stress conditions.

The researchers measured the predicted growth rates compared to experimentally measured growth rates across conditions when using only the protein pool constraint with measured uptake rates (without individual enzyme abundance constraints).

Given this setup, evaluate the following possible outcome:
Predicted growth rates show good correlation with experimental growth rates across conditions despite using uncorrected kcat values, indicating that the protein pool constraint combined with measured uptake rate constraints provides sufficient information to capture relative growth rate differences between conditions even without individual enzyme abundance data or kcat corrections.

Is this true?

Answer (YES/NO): NO